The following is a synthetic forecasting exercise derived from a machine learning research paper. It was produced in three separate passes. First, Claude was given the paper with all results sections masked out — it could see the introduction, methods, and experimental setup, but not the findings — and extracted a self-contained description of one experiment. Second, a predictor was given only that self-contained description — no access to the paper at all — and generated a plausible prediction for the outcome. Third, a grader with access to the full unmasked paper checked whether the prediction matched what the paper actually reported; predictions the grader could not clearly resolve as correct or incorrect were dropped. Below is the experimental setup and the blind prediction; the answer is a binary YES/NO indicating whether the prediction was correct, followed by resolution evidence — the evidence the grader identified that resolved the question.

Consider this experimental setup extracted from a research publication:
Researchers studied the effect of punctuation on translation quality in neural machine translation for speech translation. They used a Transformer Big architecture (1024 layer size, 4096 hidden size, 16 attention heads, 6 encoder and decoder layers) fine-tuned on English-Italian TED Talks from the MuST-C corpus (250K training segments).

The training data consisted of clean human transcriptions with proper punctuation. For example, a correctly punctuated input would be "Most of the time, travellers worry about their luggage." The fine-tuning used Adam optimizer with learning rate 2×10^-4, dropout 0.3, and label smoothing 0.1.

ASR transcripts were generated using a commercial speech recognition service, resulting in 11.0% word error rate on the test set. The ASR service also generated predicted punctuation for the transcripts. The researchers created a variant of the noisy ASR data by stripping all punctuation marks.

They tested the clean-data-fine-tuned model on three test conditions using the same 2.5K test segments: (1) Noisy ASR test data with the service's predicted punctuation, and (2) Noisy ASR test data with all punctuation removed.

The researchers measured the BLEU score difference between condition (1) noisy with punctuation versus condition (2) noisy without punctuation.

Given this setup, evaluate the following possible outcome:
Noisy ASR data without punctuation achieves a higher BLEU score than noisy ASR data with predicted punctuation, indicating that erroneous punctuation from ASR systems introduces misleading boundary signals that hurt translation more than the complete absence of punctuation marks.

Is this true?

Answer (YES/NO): NO